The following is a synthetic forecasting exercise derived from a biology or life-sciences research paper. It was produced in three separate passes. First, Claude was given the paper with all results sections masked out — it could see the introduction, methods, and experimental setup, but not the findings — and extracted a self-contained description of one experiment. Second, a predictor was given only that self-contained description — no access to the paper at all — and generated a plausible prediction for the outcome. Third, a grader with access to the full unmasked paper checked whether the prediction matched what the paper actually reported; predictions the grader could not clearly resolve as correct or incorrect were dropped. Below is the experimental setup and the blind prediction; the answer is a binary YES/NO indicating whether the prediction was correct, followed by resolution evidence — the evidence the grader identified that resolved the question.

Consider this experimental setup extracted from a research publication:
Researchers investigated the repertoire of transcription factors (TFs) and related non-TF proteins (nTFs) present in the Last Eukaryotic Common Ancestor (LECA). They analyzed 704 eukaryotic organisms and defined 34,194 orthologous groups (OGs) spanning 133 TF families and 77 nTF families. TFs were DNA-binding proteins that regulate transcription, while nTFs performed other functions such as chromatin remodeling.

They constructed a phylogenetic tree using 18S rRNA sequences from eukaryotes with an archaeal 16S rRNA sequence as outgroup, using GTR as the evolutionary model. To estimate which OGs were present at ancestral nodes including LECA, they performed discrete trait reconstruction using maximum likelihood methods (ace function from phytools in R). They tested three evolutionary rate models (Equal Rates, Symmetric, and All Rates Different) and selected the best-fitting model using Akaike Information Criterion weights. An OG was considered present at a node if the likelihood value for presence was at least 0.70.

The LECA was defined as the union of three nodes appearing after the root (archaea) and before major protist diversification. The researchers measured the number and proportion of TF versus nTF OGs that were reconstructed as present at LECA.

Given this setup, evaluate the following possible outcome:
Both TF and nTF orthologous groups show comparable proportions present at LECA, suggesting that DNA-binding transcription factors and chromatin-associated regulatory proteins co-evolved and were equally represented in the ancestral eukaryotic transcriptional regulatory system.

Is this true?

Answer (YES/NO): YES